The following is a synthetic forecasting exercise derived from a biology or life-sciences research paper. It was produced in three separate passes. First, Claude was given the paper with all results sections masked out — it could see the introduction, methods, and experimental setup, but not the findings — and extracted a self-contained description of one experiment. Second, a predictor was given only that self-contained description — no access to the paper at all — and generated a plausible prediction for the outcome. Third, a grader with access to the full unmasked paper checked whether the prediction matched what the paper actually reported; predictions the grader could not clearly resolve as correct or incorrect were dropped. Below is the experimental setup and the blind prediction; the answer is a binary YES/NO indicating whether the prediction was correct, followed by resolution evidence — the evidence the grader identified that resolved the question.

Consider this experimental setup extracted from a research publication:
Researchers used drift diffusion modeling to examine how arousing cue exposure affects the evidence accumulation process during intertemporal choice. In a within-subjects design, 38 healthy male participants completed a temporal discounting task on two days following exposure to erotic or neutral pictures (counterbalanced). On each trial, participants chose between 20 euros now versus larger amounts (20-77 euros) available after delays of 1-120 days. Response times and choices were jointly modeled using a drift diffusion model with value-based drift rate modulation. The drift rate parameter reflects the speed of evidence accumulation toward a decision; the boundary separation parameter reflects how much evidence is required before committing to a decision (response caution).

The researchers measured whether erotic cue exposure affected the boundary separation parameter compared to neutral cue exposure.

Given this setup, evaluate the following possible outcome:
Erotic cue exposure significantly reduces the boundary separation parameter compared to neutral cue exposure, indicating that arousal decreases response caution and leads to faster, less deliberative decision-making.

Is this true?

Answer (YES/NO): NO